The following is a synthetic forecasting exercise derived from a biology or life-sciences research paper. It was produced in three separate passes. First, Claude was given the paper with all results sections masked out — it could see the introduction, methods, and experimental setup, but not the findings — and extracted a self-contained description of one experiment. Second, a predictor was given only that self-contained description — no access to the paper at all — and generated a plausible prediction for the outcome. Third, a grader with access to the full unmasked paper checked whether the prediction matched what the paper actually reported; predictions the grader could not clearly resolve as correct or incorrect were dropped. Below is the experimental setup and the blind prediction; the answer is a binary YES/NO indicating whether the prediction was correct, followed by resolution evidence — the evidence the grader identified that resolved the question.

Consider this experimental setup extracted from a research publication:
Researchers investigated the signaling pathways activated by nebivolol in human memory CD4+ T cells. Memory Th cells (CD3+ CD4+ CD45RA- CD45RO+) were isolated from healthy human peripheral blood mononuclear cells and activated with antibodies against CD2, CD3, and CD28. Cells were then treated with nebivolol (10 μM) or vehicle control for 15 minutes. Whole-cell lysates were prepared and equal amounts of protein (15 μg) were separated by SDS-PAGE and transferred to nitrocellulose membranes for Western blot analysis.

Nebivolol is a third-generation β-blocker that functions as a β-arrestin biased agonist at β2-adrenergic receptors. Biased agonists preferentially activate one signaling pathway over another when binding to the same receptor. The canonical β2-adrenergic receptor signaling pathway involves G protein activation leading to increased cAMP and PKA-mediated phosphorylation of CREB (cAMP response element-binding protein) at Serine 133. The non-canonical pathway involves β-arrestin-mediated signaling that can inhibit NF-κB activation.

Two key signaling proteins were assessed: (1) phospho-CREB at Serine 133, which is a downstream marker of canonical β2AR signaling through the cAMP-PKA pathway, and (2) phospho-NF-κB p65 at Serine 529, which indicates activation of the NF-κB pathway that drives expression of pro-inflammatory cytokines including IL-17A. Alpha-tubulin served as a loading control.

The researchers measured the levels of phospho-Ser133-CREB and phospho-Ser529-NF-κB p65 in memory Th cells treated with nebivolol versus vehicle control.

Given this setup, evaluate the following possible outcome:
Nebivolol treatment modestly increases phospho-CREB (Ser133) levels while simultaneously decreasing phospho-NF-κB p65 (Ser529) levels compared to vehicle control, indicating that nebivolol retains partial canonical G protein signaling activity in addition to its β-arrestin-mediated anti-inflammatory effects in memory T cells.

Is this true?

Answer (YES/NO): NO